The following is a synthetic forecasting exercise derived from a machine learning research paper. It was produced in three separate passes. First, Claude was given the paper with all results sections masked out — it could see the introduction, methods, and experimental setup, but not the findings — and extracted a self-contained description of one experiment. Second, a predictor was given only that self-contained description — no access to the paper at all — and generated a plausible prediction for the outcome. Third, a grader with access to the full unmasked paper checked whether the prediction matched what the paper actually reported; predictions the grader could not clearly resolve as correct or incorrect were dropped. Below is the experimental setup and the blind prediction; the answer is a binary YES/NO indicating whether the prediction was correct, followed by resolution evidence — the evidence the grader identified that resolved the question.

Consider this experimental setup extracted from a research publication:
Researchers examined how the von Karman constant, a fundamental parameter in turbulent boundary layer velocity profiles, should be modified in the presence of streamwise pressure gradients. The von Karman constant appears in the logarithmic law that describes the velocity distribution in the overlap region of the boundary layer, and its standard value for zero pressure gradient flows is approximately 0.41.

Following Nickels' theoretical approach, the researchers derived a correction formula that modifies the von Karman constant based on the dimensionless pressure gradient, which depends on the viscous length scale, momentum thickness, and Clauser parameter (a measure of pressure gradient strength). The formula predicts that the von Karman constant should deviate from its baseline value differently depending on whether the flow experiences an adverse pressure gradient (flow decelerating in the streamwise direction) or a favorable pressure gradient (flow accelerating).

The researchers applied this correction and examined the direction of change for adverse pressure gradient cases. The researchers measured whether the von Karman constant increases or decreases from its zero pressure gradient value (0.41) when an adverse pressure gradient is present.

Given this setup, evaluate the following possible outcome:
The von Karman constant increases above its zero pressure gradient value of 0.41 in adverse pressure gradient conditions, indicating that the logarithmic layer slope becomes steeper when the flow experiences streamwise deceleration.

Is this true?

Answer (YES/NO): YES